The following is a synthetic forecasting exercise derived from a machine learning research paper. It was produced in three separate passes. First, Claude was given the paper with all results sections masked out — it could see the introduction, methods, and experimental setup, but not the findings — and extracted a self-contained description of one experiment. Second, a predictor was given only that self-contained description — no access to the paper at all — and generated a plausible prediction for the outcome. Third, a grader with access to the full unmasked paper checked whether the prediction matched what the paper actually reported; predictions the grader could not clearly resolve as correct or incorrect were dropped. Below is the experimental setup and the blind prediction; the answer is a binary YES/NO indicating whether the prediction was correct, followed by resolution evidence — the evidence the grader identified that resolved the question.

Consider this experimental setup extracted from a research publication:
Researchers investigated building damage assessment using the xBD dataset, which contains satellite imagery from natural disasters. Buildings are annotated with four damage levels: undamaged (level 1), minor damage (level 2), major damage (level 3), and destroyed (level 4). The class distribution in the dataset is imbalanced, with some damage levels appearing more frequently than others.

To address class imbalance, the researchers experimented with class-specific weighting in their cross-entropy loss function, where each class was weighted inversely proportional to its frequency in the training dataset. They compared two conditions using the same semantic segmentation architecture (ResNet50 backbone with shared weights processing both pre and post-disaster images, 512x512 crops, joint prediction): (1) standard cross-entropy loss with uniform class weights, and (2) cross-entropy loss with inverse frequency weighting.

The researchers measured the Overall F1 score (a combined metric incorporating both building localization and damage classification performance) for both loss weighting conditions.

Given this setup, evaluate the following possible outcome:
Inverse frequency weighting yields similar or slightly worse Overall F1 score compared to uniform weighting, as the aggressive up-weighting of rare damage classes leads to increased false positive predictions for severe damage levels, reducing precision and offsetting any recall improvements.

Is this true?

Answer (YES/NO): NO